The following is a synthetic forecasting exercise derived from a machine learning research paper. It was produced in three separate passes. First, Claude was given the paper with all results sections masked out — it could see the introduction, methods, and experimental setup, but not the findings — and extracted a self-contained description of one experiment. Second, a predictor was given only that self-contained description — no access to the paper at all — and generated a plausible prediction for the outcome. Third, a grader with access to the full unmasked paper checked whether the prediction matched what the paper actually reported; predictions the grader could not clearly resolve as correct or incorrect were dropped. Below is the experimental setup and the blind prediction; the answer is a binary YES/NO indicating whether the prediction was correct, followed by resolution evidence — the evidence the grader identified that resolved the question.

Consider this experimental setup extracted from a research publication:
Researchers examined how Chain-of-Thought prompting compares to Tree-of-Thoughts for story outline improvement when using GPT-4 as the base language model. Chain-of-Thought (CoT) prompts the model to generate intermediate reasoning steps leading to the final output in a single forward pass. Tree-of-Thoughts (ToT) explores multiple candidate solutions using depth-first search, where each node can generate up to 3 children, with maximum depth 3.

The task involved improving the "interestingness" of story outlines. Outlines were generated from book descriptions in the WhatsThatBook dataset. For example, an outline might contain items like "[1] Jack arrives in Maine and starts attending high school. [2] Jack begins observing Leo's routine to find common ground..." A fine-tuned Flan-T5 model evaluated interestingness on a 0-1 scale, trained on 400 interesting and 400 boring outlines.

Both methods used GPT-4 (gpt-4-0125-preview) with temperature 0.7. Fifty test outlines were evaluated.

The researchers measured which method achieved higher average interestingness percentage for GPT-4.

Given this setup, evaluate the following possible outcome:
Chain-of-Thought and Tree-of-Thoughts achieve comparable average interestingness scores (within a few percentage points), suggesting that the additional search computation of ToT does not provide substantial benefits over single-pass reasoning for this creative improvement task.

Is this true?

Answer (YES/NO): NO